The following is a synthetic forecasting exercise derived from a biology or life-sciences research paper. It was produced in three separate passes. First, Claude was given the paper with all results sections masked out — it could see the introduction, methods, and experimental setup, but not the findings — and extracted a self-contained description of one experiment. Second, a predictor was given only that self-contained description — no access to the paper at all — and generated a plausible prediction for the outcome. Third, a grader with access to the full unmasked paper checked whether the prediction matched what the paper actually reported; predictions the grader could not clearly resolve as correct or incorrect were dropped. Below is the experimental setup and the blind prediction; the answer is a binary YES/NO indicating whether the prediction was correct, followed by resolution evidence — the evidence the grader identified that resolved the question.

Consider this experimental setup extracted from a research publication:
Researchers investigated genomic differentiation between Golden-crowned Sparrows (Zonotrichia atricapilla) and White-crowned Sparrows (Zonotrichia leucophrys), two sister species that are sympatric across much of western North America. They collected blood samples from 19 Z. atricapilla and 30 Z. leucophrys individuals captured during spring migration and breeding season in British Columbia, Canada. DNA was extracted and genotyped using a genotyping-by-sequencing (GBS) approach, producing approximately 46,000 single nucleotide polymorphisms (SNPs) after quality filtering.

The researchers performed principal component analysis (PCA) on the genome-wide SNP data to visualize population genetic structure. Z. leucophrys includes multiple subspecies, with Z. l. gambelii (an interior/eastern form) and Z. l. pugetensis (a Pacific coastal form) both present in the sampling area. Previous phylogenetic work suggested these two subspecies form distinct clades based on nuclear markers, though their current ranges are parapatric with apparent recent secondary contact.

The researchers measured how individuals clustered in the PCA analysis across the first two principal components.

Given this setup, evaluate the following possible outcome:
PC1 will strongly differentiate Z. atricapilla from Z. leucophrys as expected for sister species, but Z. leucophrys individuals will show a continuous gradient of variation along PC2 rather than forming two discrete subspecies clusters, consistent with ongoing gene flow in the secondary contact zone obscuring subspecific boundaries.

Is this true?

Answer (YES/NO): NO